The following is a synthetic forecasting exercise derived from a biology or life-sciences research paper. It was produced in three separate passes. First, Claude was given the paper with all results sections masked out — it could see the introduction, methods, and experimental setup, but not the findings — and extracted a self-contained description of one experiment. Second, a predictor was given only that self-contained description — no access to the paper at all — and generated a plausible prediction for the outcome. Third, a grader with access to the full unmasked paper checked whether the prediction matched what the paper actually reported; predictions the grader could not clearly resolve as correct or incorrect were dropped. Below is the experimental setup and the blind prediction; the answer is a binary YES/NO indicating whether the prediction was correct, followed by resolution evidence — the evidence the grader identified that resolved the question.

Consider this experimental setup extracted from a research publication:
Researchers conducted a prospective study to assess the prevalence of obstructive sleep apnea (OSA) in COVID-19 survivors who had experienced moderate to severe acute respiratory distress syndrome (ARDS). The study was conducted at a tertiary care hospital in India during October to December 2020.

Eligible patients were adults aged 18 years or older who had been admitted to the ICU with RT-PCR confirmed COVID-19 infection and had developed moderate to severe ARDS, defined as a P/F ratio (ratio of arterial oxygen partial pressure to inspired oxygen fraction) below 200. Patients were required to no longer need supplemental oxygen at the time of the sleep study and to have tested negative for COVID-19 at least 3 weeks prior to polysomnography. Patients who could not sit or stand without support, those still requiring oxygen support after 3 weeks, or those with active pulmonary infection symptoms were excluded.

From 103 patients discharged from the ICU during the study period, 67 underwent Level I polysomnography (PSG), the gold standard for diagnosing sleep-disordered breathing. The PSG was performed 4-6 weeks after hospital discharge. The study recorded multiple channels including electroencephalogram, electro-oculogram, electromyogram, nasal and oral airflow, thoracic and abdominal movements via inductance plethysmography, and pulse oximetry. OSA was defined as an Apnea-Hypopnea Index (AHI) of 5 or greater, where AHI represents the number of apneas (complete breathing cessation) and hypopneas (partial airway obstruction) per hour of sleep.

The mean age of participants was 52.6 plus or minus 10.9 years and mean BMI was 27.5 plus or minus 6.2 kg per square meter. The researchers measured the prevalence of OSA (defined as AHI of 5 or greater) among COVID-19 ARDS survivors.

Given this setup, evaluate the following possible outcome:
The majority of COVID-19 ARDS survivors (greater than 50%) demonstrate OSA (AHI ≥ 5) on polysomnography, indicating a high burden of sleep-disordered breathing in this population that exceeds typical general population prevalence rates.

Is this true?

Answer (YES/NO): YES